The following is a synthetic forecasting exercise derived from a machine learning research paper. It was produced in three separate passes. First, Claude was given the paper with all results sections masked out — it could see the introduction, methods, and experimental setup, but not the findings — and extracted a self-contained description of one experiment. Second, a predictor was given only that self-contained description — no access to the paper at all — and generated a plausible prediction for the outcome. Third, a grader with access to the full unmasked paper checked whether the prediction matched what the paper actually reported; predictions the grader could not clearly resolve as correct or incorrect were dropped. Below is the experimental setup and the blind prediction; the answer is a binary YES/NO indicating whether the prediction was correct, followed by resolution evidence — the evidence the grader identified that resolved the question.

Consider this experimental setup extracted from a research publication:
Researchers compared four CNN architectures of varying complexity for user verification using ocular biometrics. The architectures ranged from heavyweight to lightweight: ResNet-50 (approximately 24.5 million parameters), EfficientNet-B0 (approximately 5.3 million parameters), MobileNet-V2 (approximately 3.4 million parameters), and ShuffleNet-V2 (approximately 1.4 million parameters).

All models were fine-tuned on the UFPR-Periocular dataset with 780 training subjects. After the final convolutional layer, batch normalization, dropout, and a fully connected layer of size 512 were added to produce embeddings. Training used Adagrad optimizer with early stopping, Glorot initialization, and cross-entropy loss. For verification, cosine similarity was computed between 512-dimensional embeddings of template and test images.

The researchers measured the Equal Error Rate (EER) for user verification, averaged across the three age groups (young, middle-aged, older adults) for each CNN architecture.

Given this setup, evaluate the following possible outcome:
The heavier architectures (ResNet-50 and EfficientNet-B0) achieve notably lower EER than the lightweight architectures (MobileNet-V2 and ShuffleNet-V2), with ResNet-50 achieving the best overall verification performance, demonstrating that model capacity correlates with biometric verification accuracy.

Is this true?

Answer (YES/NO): NO